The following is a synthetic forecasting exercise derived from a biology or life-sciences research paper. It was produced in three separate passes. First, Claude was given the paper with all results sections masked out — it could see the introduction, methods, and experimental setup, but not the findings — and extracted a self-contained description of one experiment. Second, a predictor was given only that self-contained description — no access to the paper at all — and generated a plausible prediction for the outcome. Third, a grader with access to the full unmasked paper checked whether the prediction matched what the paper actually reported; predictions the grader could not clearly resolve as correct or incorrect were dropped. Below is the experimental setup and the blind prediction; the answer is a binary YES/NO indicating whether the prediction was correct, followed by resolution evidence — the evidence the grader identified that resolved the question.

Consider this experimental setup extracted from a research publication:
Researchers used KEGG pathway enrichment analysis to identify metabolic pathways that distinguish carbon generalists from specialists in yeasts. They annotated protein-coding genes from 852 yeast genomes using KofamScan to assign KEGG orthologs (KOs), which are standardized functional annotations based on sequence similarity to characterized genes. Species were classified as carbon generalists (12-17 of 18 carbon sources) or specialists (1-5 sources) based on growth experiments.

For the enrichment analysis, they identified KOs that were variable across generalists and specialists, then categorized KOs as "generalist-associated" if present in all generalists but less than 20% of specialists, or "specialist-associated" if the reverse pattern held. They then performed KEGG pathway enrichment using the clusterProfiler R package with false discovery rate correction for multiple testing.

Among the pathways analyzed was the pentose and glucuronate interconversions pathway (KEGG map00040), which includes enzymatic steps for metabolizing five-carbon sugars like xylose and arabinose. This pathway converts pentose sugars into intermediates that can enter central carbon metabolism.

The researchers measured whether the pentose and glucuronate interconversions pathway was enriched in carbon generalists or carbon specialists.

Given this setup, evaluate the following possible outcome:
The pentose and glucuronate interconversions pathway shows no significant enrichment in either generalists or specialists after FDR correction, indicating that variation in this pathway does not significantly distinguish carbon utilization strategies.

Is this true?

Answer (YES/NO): YES